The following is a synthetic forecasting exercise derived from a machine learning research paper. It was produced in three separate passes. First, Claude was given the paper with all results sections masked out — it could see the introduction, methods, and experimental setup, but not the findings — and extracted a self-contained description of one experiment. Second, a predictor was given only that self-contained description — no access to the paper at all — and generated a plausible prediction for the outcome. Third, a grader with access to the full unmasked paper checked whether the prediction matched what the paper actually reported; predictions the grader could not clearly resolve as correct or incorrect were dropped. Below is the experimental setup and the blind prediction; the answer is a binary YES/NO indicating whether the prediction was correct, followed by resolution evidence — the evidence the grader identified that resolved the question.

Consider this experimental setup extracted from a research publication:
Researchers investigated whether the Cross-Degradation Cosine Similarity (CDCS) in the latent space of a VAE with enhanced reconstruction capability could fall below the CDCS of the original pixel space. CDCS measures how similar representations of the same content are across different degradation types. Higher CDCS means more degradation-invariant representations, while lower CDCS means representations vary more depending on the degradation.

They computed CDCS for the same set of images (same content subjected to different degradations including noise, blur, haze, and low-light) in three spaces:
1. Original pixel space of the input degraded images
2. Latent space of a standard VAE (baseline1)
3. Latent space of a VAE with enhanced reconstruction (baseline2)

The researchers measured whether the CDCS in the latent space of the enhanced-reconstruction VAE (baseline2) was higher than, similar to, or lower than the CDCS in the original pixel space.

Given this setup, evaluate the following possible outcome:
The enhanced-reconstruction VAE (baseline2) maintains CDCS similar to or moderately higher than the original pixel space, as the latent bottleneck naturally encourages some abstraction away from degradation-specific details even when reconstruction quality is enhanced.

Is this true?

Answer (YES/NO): NO